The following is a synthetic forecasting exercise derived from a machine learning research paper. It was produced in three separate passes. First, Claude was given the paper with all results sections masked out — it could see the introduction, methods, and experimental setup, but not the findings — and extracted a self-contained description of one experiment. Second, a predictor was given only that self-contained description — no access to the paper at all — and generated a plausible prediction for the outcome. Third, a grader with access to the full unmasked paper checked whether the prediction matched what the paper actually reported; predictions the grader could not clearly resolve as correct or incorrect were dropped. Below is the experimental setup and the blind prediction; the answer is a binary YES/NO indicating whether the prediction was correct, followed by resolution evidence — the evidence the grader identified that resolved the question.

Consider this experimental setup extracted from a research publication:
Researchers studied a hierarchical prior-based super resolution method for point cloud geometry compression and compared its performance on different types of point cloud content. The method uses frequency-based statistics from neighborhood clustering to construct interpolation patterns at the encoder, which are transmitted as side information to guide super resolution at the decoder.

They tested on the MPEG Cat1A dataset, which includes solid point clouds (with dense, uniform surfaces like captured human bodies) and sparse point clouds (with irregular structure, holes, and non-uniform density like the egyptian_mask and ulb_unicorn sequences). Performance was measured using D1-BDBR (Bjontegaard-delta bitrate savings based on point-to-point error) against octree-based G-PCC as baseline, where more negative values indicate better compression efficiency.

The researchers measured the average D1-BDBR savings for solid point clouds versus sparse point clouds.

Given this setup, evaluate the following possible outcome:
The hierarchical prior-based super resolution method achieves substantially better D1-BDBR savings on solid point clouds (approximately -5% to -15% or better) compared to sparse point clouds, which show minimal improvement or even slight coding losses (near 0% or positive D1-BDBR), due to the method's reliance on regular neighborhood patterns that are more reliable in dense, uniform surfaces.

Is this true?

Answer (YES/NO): NO